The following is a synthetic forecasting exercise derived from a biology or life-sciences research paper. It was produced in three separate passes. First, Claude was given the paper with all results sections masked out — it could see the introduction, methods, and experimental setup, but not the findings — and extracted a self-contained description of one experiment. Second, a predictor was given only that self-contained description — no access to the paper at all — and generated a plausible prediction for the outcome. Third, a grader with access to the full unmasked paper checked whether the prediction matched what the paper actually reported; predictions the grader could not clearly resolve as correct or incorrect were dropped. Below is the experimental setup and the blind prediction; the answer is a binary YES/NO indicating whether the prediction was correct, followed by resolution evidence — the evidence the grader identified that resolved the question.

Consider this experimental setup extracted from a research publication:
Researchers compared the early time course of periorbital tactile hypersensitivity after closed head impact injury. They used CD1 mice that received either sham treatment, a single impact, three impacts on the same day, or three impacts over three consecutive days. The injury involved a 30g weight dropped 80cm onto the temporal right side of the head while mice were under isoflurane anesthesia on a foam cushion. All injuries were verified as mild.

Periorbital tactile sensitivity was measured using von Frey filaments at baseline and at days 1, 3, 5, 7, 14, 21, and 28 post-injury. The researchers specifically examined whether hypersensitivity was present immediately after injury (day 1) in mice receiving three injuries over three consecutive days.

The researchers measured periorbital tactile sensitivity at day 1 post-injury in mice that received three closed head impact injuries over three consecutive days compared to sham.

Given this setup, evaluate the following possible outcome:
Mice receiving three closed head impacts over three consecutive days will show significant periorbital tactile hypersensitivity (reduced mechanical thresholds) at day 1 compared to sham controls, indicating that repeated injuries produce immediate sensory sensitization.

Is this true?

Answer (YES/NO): YES